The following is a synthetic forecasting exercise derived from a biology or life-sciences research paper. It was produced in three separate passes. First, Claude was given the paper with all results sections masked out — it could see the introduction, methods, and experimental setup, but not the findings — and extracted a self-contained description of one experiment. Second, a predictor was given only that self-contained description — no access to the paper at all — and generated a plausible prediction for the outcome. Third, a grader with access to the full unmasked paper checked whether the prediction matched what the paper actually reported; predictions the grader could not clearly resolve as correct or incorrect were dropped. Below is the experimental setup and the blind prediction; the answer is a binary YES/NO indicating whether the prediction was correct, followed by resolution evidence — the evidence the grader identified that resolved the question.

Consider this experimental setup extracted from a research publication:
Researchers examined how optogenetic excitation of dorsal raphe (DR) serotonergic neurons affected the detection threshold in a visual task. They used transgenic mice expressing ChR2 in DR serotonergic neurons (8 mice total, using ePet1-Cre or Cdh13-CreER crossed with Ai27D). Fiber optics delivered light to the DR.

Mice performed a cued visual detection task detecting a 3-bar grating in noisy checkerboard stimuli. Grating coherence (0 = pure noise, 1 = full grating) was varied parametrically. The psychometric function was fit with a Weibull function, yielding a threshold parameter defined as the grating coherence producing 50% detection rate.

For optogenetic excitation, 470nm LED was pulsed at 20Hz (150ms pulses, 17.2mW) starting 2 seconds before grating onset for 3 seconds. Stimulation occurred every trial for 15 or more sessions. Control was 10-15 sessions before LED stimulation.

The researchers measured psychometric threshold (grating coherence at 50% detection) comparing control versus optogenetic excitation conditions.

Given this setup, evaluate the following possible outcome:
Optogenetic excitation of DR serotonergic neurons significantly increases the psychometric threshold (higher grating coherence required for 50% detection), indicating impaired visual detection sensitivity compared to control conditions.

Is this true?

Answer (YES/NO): YES